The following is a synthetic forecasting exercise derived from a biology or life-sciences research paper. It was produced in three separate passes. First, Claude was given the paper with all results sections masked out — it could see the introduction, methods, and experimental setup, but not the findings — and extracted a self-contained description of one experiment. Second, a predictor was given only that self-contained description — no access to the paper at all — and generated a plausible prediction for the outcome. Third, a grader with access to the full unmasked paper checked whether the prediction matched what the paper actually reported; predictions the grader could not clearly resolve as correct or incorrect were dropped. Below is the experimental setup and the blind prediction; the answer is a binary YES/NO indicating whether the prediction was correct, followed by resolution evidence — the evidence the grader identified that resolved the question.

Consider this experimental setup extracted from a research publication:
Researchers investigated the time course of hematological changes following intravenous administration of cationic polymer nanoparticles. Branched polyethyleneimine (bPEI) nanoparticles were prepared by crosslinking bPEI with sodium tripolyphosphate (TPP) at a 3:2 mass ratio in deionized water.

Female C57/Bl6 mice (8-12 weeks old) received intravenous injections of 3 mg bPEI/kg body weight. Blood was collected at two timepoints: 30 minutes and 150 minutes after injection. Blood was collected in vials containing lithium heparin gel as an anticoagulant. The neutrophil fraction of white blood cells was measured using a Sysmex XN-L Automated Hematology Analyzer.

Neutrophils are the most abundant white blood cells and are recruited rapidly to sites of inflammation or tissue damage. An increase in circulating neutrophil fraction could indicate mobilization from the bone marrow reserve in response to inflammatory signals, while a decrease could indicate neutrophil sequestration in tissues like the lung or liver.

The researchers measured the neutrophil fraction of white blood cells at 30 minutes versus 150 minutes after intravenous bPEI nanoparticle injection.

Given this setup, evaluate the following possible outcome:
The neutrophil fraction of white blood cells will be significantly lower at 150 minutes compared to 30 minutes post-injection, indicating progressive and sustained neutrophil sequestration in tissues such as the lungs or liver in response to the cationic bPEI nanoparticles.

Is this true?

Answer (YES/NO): NO